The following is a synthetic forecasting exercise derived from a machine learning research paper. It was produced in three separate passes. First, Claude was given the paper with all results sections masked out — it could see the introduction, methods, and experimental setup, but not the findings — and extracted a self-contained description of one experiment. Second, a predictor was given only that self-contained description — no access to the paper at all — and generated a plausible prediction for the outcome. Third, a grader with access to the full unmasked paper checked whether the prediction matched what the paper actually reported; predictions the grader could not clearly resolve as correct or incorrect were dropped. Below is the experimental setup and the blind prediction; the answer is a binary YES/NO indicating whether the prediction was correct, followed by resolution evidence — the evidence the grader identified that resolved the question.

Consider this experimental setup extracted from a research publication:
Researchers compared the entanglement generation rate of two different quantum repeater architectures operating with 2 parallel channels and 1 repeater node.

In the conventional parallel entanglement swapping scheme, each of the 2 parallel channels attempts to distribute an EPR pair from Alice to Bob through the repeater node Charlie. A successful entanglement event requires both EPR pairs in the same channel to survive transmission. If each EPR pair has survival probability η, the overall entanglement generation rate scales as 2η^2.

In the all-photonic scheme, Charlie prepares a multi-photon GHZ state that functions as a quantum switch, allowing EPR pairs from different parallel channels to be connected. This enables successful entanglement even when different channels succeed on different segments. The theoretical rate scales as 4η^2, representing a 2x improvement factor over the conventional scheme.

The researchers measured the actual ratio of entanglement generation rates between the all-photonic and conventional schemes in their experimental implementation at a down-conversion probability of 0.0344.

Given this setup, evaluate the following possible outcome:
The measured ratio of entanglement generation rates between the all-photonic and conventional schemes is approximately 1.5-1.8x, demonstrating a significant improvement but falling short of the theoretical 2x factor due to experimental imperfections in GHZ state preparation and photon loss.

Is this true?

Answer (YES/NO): NO